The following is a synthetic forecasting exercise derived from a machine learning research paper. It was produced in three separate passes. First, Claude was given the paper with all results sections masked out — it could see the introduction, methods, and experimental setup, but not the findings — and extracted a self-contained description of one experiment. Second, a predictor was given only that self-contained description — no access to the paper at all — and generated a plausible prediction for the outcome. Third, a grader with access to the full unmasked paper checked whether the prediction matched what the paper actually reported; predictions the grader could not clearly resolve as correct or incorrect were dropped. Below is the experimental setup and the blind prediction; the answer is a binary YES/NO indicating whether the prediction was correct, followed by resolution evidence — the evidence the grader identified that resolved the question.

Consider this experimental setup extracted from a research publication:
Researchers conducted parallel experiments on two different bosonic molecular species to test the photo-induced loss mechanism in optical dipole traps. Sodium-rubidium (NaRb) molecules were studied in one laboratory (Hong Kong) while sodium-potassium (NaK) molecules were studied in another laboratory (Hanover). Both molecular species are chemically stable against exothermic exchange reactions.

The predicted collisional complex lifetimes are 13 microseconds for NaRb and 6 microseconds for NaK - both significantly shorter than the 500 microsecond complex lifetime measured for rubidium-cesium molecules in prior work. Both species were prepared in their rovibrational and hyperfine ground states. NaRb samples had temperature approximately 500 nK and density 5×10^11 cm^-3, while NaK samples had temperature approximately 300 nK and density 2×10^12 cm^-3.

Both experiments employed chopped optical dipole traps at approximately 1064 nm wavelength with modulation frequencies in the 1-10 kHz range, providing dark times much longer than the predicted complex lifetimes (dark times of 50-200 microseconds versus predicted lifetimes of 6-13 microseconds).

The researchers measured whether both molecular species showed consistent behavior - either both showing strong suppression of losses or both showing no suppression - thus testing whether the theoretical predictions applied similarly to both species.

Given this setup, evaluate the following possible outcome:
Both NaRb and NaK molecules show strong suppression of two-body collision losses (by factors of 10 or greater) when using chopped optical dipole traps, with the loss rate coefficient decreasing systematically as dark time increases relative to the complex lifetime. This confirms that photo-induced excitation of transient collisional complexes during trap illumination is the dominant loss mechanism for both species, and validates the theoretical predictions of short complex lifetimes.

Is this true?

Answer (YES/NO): NO